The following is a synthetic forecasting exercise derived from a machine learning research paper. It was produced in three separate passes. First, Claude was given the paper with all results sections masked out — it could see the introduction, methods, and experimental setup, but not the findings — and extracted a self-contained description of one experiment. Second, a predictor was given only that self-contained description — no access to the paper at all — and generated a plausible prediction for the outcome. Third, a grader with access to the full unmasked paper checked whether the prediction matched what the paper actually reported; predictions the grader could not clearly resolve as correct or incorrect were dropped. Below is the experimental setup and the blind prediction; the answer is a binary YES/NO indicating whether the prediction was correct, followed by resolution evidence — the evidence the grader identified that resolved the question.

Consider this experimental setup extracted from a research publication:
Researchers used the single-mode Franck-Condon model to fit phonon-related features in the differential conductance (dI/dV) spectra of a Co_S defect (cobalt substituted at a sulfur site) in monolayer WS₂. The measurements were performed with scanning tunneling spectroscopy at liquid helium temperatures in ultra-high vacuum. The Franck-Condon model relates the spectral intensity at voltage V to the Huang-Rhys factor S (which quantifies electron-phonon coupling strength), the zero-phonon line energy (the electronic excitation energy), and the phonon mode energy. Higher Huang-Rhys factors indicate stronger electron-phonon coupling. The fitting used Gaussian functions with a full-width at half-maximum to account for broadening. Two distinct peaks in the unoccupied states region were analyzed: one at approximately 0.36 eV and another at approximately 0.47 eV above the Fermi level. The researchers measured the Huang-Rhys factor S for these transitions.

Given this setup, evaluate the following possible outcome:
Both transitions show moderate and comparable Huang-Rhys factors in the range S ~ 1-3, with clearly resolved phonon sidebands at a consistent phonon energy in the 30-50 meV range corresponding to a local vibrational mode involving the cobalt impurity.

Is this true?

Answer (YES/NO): NO